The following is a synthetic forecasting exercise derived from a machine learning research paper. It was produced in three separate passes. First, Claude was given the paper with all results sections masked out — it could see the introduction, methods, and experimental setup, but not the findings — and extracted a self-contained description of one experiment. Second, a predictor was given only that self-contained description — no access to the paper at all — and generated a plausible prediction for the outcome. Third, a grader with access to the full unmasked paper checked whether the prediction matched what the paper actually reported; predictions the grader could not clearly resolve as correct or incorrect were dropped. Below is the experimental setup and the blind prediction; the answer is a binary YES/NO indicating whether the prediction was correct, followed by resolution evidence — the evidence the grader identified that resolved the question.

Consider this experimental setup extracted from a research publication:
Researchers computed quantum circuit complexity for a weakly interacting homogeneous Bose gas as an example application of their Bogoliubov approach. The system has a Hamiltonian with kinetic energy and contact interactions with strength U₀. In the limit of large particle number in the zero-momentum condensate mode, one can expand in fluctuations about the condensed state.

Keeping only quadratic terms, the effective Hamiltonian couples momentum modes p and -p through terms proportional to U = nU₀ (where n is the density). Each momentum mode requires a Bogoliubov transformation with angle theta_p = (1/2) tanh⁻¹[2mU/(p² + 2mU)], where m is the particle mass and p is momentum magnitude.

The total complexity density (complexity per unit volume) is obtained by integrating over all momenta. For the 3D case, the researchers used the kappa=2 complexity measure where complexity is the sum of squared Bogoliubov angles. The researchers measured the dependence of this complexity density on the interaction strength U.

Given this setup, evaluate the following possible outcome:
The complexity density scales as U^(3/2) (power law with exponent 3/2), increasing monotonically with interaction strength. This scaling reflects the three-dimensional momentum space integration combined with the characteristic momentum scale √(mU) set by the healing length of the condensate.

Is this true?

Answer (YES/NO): YES